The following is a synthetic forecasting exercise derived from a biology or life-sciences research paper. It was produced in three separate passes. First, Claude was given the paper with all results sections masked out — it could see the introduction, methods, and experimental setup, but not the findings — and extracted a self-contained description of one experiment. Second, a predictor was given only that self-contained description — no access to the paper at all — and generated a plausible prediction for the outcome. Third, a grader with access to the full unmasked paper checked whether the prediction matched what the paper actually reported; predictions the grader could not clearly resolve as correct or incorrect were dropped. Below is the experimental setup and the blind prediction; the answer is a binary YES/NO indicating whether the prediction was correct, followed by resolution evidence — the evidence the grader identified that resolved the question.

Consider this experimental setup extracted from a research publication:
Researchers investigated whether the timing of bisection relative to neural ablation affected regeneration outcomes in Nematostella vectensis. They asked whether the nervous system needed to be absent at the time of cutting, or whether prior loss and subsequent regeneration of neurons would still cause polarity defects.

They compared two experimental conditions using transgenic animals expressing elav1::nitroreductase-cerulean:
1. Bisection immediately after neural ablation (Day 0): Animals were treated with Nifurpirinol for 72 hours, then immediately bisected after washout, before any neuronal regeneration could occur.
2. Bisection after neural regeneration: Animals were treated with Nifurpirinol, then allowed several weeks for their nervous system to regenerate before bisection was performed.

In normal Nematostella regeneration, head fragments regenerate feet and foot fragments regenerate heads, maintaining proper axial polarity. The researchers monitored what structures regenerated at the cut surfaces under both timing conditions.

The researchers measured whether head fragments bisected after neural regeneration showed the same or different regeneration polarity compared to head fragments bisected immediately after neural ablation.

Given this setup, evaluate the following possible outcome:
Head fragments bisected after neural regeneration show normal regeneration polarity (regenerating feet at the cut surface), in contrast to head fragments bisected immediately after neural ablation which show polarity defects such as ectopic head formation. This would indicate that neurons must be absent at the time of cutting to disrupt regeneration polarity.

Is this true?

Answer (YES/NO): YES